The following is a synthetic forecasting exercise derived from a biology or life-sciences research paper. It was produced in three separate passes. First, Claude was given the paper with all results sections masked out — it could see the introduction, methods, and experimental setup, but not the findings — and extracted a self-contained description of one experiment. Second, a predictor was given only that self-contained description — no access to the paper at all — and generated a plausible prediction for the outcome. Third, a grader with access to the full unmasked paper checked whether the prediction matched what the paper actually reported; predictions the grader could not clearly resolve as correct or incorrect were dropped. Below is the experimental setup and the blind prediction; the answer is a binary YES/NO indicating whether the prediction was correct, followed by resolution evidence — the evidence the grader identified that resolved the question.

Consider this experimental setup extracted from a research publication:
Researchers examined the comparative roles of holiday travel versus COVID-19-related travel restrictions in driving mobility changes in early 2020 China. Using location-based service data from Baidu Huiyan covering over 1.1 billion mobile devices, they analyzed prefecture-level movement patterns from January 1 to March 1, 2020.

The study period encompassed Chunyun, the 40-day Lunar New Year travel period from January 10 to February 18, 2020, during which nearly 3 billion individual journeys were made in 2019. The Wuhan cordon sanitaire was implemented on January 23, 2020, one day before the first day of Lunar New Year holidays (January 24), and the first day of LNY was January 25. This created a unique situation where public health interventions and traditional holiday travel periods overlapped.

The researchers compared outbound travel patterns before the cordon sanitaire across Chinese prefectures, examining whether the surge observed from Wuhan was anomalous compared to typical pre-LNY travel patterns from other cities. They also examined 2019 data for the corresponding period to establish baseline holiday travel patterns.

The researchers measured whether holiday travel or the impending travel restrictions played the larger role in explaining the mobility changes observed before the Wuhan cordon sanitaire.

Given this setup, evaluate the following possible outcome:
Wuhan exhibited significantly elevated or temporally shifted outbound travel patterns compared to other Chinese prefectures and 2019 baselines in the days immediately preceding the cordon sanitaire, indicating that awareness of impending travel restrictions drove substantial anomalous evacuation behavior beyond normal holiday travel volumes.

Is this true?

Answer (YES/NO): NO